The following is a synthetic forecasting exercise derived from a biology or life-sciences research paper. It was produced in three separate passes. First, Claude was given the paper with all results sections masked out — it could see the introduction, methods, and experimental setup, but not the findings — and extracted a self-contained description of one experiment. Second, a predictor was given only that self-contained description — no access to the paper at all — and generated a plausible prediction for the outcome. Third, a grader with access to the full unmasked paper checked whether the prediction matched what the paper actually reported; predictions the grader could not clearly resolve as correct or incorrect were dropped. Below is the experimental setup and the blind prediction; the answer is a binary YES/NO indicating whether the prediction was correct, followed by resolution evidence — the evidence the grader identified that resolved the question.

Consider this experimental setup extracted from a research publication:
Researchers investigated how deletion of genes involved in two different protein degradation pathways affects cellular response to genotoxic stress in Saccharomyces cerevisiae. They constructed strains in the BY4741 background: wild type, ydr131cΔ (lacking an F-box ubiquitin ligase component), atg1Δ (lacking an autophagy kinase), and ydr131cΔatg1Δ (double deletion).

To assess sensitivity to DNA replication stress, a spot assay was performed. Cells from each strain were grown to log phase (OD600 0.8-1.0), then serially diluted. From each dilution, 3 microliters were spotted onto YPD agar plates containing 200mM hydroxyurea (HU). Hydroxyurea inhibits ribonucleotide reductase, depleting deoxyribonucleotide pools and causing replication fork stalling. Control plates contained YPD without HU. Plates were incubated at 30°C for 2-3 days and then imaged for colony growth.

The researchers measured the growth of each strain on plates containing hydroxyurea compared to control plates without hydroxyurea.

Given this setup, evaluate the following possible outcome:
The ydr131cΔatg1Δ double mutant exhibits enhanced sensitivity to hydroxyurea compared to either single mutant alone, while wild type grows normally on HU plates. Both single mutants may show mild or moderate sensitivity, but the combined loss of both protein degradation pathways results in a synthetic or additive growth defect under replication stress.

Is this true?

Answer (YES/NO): YES